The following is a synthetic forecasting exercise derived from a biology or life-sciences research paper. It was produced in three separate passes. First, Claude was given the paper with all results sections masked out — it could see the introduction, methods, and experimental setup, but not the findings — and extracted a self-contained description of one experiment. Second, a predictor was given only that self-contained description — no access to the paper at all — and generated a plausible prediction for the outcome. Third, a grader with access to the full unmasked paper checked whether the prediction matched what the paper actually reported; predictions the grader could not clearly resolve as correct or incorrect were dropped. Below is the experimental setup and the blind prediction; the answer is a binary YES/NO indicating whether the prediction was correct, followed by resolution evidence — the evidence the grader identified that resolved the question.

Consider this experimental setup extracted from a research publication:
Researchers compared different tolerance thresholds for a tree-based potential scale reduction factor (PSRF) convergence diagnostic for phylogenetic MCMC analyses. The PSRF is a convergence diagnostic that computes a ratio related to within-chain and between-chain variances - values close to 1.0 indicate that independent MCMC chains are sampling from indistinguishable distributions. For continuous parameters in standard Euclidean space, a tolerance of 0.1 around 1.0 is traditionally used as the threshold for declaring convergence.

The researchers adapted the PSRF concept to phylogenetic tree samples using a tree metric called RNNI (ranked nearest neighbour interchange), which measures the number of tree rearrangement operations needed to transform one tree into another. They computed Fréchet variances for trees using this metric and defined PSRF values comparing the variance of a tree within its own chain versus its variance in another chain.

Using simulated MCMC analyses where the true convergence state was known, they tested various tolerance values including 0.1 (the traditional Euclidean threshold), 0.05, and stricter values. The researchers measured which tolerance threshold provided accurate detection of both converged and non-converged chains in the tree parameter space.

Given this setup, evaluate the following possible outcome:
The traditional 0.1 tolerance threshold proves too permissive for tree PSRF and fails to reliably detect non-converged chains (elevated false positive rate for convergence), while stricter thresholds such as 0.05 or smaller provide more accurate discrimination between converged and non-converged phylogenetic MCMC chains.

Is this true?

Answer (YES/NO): YES